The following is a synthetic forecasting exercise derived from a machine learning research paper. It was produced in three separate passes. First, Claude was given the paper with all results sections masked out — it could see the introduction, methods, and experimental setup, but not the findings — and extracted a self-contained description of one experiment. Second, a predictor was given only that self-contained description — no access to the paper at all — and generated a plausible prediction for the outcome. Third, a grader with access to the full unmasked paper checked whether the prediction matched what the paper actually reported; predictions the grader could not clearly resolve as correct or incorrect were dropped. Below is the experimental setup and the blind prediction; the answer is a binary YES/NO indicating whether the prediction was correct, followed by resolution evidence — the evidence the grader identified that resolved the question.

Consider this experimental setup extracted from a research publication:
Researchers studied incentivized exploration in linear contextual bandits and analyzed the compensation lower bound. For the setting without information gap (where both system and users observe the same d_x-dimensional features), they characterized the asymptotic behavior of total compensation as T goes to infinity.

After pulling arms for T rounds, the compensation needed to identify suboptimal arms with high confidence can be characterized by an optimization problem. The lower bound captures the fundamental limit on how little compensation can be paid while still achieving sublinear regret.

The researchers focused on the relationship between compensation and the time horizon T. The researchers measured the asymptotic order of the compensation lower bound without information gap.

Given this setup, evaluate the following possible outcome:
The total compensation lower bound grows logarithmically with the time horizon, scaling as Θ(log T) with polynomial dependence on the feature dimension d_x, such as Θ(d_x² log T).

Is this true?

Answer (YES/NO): NO